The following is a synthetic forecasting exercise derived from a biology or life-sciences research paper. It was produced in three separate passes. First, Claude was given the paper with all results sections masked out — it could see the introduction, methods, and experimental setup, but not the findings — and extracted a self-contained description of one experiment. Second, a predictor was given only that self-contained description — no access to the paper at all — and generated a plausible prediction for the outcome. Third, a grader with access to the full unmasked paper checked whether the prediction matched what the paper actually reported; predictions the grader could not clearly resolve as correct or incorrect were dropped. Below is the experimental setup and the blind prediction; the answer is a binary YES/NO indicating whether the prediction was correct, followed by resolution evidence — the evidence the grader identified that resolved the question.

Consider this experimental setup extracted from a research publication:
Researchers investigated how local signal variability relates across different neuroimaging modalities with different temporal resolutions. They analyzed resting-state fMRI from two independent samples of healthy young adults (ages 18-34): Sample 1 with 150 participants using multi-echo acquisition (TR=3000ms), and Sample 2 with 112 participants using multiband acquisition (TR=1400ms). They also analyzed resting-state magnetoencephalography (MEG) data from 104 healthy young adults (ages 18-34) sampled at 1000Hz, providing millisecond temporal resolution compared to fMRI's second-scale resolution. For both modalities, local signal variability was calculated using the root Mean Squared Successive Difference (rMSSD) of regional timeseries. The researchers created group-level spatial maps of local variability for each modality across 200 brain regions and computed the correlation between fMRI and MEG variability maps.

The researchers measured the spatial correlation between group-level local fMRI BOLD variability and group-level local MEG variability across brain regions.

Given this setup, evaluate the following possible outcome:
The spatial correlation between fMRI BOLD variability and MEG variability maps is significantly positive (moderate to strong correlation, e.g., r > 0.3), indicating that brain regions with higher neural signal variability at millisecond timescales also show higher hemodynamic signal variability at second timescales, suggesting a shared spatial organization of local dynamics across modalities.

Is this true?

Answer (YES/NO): NO